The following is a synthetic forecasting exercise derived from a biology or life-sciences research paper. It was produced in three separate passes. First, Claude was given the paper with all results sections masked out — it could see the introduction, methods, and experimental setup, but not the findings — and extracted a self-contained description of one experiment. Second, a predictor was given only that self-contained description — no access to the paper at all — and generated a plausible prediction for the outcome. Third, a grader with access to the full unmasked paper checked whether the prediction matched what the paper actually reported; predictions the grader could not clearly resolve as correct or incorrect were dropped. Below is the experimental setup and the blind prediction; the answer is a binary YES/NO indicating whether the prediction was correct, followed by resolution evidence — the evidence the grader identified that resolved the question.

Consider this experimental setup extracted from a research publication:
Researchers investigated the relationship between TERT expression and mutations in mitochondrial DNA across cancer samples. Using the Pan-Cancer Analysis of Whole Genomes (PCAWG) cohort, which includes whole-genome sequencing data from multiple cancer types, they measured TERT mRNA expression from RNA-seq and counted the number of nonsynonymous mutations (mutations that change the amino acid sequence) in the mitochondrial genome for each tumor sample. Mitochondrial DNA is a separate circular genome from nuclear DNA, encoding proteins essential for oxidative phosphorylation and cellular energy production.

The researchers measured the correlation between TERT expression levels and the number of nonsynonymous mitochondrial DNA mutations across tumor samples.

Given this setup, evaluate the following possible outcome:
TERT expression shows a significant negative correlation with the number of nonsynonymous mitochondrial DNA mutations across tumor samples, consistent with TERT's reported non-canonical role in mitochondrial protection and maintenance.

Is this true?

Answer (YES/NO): YES